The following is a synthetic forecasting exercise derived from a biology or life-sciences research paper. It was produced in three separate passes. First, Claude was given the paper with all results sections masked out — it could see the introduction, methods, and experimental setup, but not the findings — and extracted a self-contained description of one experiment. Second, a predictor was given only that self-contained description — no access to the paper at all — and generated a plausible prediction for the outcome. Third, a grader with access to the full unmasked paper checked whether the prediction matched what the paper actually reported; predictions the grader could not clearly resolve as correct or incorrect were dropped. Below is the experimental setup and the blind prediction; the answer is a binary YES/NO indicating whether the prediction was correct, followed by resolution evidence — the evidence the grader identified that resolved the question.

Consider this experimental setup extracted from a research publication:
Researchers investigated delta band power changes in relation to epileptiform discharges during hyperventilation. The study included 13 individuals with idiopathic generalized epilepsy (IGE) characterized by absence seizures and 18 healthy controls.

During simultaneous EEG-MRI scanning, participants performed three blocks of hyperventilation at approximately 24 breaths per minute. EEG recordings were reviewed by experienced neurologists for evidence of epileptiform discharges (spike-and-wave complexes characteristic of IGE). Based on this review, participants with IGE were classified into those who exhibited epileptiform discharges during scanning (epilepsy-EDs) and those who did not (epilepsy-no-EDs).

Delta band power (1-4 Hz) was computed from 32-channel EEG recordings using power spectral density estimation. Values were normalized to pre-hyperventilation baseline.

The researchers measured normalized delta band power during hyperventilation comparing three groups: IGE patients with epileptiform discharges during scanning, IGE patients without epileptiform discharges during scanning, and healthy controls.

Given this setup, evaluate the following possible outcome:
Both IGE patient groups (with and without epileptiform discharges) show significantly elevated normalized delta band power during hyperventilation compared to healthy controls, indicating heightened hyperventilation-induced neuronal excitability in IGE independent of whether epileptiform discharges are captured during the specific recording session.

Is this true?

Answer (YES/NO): NO